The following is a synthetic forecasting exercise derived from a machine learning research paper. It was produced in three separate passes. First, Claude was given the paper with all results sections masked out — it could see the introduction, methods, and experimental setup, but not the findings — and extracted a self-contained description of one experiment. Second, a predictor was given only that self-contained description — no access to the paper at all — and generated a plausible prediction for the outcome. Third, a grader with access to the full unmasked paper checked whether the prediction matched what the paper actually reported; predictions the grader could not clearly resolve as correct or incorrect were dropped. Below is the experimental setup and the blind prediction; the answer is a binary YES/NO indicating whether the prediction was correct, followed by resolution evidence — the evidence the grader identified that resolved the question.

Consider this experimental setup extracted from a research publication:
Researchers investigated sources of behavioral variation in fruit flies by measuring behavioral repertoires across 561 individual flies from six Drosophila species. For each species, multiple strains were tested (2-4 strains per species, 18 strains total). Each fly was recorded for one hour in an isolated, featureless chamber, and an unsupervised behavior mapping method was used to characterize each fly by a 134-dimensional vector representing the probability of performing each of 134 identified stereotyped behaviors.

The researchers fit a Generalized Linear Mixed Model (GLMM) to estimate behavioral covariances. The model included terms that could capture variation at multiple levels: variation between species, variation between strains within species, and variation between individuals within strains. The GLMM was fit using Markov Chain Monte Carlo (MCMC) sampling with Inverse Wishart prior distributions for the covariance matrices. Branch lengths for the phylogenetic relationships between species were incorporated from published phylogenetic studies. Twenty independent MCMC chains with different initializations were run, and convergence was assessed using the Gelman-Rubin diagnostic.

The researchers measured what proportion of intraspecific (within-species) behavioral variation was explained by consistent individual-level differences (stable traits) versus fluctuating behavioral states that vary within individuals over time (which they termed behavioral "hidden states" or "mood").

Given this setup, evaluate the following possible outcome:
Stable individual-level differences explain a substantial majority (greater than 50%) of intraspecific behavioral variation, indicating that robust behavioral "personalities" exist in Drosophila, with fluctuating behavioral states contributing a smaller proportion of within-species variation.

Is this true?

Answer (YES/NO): NO